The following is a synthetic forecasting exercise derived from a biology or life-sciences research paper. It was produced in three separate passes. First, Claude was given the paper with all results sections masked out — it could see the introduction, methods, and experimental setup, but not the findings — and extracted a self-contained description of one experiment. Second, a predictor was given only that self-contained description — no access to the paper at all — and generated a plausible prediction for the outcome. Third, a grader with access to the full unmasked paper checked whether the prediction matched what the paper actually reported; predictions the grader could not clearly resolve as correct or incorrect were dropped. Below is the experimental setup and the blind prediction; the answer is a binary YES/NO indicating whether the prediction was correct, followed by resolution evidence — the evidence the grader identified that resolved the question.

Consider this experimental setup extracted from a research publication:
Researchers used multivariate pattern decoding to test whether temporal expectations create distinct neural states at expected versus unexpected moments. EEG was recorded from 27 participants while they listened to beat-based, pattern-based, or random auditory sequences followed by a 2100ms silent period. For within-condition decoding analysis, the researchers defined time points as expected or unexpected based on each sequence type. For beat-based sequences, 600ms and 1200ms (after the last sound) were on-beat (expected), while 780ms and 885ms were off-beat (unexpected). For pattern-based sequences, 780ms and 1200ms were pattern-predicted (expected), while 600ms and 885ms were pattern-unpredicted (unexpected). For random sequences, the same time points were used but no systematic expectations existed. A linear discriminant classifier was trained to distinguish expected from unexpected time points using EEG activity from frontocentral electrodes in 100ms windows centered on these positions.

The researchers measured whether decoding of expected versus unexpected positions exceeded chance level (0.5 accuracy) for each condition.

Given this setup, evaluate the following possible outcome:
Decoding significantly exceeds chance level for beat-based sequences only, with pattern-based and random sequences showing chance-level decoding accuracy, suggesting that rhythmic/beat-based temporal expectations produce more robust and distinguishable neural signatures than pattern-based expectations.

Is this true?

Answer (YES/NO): NO